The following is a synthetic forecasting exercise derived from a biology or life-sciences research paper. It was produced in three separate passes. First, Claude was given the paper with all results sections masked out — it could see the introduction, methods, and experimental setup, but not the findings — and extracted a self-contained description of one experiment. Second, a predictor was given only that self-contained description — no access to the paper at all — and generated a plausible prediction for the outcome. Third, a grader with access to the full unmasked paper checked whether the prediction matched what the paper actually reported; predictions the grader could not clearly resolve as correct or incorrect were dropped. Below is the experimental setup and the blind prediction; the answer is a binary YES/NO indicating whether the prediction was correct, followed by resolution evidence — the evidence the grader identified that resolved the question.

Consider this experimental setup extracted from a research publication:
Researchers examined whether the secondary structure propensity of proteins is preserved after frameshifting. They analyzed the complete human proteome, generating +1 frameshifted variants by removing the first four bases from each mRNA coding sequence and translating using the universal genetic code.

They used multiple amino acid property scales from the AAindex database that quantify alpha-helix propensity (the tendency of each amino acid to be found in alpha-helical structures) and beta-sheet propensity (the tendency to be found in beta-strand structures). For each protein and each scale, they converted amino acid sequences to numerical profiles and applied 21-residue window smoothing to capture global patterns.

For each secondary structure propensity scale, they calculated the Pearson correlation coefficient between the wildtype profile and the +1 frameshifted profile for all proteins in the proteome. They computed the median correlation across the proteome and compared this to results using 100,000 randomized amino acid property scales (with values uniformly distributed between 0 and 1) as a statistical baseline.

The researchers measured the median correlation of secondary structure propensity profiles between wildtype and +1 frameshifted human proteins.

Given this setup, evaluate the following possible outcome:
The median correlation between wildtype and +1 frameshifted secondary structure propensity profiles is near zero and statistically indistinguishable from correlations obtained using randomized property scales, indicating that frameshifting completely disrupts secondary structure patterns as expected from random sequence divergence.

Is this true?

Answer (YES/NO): NO